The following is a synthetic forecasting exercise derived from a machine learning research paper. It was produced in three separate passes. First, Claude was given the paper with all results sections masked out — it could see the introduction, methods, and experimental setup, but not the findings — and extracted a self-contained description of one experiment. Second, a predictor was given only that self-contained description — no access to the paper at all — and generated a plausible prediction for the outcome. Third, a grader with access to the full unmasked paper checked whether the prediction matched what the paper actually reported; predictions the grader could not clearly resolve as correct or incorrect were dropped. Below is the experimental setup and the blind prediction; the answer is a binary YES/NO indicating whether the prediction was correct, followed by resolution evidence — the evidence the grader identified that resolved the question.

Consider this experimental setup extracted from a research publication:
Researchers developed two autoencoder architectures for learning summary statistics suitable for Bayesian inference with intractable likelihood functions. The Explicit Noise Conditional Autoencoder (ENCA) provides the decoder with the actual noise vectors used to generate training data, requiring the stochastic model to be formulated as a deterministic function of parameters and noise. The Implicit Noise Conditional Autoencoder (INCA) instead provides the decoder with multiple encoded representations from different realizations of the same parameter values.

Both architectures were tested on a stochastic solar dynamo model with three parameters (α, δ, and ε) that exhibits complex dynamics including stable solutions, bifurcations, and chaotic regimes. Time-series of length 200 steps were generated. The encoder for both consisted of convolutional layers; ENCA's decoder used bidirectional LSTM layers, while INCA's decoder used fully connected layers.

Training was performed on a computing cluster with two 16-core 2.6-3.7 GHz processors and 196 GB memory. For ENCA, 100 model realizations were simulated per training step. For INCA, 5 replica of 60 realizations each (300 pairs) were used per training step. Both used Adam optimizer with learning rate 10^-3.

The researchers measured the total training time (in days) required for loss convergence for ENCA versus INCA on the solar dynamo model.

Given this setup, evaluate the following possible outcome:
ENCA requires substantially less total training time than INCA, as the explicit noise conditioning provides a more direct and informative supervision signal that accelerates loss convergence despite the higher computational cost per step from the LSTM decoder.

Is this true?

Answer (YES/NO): YES